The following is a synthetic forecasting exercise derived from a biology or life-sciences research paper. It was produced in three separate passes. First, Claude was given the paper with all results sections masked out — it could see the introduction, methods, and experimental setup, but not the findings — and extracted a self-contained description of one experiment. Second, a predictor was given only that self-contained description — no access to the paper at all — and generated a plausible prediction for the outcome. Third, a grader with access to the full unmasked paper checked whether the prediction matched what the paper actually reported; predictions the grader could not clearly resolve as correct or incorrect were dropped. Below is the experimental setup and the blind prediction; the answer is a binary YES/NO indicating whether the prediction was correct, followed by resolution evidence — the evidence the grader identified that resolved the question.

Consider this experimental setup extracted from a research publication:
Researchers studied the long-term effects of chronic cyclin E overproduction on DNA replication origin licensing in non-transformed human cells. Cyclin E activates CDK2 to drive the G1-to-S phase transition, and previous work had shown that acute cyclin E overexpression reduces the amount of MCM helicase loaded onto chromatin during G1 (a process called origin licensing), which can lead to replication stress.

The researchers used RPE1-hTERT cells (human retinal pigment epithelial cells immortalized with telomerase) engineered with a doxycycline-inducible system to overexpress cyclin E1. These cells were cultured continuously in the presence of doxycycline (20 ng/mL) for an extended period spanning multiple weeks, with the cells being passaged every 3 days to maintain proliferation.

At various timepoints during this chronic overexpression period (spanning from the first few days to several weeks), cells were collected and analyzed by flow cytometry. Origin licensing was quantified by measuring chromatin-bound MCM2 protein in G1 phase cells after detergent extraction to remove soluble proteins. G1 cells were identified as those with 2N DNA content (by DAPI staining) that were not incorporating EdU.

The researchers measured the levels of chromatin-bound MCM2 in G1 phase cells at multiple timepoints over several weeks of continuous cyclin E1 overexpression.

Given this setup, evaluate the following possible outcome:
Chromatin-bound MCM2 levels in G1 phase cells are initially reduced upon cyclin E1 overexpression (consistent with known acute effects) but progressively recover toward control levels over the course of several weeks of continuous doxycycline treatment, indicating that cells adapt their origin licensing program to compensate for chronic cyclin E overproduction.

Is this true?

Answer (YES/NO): YES